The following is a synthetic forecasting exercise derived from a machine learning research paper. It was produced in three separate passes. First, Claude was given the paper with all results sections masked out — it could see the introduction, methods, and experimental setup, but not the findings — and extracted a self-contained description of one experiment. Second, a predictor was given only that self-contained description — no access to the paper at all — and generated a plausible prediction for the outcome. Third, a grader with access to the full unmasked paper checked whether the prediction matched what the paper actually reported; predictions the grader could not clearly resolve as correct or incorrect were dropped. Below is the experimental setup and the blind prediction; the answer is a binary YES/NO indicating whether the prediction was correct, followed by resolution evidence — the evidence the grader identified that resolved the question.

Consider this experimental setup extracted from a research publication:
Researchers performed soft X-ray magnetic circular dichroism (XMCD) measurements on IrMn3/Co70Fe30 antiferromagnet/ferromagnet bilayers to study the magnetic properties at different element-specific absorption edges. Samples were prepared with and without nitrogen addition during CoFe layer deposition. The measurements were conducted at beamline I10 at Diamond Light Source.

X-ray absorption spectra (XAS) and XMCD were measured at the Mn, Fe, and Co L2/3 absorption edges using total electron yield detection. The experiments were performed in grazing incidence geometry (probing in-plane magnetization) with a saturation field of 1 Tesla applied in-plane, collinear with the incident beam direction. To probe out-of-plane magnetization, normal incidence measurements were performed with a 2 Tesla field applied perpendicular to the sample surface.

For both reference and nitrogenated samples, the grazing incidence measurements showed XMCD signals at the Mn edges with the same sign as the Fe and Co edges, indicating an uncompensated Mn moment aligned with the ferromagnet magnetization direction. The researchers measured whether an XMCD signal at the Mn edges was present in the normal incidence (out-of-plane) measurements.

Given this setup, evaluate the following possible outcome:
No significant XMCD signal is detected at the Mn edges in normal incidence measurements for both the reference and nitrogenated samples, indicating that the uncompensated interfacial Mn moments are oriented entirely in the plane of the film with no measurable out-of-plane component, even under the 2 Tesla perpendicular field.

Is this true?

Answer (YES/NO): YES